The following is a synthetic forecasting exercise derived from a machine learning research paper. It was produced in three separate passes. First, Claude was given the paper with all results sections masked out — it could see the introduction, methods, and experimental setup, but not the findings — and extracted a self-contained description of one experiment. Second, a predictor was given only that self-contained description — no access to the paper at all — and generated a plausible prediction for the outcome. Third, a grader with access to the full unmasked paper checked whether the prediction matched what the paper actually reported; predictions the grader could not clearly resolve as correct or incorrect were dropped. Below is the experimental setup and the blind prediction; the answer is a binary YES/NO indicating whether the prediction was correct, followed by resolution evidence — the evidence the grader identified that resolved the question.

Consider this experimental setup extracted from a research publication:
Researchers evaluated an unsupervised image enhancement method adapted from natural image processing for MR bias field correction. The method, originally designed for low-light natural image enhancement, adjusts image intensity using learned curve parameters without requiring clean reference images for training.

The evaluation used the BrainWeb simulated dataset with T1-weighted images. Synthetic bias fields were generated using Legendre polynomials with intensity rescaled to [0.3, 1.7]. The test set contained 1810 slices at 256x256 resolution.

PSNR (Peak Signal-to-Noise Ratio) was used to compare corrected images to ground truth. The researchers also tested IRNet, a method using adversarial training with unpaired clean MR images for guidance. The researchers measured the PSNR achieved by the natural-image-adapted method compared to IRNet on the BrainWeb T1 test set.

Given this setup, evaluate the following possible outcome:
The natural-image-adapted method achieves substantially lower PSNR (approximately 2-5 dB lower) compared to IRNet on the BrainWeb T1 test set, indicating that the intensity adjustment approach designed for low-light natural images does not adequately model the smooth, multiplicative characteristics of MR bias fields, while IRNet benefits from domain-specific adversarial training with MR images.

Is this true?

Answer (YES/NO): NO